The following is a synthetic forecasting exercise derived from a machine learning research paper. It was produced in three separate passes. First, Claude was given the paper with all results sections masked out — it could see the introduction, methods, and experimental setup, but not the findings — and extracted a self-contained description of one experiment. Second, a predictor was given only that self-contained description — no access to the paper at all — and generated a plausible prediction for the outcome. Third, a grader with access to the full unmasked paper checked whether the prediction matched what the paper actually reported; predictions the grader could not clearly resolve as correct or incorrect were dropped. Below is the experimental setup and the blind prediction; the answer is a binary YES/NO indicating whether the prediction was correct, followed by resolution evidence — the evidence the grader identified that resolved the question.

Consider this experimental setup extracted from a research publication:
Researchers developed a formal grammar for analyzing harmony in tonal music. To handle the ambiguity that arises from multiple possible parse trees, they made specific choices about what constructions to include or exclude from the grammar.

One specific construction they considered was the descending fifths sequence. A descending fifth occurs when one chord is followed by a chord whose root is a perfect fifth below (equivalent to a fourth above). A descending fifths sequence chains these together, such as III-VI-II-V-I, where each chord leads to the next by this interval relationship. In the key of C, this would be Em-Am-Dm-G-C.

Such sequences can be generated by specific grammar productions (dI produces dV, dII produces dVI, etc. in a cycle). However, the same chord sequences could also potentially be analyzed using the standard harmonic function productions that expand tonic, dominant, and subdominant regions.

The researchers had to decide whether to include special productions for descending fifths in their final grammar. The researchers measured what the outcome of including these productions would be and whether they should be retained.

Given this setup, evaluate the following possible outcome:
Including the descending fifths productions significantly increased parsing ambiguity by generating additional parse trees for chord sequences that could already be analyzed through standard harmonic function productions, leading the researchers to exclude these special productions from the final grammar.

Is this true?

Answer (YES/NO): YES